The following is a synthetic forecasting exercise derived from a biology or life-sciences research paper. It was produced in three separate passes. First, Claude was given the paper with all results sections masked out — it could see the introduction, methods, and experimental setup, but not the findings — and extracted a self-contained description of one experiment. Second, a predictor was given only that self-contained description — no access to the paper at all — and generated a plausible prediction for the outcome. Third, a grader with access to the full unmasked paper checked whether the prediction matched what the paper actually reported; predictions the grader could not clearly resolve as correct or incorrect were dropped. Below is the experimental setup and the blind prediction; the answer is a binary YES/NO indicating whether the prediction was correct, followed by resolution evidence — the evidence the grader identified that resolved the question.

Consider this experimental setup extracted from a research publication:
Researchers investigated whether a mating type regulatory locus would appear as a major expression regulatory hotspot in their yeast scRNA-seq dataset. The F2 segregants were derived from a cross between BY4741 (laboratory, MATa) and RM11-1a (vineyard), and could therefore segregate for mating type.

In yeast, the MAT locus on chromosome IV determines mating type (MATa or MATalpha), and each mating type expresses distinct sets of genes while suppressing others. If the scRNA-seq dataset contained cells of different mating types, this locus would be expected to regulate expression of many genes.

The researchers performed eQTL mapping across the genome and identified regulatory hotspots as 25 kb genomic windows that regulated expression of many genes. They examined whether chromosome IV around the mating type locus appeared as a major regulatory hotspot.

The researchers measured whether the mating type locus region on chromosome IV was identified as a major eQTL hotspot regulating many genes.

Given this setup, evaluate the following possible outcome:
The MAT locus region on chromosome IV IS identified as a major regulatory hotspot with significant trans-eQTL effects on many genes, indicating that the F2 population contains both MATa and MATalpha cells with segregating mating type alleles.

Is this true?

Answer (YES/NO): YES